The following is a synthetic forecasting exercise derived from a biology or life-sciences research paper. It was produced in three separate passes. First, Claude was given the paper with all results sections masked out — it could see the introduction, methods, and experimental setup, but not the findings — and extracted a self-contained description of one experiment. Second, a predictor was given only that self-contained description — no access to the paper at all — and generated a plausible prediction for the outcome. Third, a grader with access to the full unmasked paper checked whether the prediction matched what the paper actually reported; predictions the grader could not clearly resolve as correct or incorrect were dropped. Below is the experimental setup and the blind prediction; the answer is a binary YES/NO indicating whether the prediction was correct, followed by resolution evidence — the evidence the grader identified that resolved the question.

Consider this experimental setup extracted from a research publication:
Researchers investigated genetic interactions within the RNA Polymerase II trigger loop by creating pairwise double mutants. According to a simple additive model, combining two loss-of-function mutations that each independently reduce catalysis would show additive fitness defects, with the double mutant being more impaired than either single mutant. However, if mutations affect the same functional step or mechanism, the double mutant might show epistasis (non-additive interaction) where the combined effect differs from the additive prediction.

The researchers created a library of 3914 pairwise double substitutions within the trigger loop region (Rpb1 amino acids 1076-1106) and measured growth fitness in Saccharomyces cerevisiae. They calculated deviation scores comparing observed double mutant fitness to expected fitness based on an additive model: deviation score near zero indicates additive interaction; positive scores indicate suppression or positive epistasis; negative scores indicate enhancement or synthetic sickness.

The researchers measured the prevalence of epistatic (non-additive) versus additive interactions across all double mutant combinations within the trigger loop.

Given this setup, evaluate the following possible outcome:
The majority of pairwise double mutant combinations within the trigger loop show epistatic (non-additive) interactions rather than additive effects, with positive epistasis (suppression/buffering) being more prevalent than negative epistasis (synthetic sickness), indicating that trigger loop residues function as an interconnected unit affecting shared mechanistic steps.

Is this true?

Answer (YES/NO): NO